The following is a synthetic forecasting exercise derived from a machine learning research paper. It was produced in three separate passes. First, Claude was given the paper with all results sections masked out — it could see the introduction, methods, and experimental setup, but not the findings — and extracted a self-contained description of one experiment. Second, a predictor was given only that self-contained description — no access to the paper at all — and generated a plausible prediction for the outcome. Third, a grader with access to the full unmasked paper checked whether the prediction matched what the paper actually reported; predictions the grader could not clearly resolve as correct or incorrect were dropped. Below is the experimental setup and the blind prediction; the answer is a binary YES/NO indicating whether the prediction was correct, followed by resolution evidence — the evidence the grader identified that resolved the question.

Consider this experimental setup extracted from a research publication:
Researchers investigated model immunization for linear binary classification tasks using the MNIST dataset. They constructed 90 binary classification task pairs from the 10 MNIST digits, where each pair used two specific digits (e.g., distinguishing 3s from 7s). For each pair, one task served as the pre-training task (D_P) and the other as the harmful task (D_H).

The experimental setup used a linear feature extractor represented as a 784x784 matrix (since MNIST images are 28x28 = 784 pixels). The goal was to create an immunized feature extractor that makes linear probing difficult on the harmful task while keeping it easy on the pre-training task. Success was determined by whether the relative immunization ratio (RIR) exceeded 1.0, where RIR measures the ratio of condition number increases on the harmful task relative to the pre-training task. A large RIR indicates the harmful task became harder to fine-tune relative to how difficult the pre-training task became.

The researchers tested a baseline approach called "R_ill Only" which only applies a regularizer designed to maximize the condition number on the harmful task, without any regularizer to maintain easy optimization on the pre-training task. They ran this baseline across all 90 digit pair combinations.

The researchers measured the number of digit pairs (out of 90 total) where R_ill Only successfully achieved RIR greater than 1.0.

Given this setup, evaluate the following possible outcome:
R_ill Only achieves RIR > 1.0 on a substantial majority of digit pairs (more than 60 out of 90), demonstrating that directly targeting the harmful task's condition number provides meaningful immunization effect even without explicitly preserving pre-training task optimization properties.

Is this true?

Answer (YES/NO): NO